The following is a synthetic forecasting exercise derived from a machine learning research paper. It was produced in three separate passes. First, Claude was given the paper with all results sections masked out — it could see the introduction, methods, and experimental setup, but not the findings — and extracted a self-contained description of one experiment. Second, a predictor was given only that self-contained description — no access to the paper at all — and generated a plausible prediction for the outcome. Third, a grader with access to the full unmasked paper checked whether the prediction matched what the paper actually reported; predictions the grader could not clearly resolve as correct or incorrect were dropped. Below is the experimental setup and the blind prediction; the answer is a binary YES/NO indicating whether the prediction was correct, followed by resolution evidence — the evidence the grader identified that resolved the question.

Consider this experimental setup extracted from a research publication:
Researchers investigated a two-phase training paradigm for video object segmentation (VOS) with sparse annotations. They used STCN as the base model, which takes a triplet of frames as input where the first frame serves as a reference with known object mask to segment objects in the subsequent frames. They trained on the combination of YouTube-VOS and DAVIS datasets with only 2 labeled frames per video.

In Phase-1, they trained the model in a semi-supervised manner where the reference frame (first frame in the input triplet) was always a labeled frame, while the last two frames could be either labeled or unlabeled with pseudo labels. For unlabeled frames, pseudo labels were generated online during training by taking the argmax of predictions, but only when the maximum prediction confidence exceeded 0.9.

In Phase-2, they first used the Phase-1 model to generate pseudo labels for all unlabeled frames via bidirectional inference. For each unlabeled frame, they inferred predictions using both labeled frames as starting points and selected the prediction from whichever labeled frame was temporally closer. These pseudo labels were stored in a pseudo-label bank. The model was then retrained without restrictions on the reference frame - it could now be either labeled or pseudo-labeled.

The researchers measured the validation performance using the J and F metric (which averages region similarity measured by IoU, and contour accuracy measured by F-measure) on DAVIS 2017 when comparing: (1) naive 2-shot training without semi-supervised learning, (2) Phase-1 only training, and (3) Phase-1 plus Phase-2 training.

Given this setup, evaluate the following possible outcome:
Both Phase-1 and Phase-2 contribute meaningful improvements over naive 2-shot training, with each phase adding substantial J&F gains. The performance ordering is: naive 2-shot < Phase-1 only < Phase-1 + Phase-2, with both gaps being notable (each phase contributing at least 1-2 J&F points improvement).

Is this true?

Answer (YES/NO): YES